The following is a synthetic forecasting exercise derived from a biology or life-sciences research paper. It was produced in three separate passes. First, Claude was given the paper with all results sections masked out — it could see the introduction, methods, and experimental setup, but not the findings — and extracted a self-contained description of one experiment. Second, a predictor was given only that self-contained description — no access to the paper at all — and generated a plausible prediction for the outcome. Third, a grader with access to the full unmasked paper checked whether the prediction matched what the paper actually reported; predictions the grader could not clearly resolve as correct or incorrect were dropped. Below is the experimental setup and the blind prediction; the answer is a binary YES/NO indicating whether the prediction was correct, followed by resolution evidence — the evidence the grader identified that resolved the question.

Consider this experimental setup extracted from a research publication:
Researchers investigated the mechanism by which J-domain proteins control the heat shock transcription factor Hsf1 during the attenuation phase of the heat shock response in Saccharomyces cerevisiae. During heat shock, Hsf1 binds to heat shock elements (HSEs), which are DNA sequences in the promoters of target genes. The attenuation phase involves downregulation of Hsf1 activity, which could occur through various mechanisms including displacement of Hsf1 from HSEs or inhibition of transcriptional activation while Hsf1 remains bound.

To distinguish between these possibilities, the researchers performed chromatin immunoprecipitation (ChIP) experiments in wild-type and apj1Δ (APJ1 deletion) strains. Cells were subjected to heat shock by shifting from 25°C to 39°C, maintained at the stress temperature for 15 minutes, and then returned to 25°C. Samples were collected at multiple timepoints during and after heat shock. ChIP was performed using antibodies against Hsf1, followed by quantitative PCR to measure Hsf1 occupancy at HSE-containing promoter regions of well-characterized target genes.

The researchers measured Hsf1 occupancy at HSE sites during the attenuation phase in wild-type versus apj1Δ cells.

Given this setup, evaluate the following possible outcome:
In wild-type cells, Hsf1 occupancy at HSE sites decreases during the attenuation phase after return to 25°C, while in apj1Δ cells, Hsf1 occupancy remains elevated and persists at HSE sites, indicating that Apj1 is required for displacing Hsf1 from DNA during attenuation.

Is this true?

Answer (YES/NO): YES